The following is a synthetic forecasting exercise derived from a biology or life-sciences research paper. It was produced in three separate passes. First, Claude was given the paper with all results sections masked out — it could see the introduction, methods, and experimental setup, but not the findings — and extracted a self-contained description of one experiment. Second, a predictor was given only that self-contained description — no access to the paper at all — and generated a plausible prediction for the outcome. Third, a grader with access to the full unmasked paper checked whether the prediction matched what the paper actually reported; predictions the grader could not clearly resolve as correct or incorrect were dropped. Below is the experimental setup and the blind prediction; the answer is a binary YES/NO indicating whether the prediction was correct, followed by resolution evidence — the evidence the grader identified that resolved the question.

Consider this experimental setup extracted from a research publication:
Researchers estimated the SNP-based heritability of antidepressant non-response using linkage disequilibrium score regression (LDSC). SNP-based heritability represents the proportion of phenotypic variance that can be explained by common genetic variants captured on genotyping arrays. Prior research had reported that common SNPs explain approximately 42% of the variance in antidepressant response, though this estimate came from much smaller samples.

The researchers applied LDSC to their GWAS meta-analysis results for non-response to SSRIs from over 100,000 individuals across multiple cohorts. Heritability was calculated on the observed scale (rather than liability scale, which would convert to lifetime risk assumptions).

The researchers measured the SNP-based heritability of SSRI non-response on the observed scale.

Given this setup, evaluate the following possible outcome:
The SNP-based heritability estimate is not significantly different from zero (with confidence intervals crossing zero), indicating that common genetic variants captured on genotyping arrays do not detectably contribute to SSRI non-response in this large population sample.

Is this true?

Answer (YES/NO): NO